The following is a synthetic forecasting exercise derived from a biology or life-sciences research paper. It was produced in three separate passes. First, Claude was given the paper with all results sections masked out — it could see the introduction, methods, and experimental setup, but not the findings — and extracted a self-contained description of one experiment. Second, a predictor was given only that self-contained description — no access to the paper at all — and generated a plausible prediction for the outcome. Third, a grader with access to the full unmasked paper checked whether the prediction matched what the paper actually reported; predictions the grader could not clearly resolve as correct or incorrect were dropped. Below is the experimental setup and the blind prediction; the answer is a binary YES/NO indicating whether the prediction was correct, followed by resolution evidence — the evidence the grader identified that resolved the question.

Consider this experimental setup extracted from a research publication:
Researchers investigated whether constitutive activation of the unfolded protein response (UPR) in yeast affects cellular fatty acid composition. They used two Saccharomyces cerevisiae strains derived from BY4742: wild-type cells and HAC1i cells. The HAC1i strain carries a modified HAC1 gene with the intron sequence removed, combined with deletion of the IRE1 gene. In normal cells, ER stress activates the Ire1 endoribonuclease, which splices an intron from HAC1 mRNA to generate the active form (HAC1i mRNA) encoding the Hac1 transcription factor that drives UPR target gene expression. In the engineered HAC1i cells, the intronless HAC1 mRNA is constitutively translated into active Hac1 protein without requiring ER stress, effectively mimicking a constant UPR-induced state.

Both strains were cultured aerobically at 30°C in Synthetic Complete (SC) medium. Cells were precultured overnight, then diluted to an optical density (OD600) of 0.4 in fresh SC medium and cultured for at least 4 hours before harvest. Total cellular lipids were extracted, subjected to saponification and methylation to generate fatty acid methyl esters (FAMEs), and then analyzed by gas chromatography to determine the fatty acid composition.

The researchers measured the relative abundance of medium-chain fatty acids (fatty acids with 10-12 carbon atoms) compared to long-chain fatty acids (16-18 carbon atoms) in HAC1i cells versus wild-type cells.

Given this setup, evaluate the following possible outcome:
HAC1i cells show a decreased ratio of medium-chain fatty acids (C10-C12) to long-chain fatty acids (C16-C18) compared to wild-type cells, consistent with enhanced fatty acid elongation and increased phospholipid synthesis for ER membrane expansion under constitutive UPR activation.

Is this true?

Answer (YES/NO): NO